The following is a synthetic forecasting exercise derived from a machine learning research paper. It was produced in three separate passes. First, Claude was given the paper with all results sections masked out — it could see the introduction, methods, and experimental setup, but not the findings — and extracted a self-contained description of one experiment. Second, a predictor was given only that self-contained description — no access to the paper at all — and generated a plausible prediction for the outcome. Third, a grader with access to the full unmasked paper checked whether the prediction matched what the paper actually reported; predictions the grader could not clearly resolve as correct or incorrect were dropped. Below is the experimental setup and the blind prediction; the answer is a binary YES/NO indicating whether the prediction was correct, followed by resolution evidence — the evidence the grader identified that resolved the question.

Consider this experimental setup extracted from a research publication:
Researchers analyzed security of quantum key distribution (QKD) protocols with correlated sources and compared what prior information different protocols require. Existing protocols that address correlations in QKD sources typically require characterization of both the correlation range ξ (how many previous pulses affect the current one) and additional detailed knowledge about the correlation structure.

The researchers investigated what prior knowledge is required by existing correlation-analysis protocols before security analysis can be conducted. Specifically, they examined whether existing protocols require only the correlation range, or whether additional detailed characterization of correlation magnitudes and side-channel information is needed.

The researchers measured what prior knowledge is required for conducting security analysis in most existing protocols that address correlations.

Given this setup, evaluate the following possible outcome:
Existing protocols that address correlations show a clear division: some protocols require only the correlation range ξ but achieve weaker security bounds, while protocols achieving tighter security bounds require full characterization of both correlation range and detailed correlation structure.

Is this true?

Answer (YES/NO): NO